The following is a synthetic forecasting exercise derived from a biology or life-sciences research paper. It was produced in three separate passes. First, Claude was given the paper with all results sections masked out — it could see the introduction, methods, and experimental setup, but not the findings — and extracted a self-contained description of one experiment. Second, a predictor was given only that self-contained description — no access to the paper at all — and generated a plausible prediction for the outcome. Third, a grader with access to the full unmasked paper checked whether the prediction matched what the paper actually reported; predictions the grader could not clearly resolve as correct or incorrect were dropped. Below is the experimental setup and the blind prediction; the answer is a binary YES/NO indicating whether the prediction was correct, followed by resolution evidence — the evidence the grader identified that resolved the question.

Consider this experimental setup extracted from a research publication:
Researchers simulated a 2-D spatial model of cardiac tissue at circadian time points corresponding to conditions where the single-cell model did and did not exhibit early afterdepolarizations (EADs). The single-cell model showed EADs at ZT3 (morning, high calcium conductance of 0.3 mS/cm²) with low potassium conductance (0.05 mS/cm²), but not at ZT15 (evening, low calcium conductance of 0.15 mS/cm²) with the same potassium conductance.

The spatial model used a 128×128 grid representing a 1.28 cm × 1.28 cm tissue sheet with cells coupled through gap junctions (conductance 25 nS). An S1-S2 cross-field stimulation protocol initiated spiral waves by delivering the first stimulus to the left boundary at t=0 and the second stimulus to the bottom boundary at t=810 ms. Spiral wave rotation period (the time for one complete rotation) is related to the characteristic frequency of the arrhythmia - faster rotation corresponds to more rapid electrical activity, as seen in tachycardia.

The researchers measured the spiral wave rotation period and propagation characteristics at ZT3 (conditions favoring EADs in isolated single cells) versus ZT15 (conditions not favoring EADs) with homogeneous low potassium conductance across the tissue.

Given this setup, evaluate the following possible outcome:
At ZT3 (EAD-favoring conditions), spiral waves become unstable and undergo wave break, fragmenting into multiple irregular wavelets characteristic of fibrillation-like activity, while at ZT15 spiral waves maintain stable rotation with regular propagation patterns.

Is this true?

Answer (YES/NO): NO